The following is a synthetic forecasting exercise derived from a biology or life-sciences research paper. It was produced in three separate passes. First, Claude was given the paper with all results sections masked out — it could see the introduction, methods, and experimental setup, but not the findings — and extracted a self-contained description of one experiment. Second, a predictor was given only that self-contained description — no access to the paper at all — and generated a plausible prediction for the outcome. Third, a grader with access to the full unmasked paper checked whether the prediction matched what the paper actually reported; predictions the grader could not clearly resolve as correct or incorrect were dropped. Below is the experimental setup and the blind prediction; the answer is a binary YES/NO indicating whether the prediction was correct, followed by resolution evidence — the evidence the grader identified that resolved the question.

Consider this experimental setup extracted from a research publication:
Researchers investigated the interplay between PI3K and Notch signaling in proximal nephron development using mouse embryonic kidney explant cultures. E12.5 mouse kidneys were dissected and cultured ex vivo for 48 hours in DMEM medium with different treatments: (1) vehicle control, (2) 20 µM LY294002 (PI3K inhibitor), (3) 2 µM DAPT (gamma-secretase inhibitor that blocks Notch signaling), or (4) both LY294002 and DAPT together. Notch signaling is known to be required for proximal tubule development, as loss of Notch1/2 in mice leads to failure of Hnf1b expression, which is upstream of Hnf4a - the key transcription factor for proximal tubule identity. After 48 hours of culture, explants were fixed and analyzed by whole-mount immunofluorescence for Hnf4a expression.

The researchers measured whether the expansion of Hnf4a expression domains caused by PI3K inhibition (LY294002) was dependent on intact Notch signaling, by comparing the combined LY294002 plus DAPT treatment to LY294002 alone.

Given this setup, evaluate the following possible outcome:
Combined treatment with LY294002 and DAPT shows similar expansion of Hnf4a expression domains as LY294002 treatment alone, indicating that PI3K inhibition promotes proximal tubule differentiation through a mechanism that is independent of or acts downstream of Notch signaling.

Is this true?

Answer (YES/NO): NO